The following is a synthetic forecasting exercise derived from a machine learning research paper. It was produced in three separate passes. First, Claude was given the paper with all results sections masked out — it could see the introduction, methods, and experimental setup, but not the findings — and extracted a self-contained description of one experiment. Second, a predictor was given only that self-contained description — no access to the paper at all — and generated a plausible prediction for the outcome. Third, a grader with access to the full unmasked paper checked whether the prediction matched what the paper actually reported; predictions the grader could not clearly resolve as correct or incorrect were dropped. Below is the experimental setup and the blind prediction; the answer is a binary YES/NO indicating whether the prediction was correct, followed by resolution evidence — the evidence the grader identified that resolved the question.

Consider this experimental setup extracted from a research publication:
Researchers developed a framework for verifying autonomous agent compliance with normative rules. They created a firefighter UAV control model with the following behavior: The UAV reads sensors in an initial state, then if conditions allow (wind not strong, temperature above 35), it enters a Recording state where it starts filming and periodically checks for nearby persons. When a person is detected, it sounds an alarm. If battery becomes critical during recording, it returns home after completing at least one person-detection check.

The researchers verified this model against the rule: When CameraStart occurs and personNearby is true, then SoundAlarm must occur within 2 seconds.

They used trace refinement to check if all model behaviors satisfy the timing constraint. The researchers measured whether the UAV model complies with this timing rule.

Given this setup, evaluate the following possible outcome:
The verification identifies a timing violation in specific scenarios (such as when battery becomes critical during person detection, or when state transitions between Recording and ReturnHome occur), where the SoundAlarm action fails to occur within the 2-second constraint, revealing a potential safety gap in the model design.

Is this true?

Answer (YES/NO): NO